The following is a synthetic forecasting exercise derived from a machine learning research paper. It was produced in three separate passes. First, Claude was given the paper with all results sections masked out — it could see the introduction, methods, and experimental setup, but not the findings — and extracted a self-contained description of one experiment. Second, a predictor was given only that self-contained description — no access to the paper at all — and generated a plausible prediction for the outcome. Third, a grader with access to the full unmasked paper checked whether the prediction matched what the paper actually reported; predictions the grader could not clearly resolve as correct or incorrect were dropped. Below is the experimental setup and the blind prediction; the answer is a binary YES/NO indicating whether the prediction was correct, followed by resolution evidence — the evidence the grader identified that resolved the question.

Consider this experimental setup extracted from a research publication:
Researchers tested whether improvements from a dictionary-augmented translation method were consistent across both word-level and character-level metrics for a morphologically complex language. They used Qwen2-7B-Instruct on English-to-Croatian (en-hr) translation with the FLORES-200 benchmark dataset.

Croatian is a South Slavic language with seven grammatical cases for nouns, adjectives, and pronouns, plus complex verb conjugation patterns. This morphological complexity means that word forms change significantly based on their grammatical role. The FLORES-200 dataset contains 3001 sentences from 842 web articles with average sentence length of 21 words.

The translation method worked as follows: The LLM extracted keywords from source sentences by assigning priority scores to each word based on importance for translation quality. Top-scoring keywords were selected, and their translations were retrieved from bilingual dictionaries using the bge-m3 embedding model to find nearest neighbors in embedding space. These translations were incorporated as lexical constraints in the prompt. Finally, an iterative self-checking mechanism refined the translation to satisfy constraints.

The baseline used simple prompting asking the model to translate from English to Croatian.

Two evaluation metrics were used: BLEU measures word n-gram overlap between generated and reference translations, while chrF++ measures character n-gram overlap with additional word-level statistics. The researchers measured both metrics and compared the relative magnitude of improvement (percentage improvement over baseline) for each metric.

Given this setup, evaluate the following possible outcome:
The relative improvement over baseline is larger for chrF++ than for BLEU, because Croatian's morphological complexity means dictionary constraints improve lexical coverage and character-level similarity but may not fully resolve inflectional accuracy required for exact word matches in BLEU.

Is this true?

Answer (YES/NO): NO